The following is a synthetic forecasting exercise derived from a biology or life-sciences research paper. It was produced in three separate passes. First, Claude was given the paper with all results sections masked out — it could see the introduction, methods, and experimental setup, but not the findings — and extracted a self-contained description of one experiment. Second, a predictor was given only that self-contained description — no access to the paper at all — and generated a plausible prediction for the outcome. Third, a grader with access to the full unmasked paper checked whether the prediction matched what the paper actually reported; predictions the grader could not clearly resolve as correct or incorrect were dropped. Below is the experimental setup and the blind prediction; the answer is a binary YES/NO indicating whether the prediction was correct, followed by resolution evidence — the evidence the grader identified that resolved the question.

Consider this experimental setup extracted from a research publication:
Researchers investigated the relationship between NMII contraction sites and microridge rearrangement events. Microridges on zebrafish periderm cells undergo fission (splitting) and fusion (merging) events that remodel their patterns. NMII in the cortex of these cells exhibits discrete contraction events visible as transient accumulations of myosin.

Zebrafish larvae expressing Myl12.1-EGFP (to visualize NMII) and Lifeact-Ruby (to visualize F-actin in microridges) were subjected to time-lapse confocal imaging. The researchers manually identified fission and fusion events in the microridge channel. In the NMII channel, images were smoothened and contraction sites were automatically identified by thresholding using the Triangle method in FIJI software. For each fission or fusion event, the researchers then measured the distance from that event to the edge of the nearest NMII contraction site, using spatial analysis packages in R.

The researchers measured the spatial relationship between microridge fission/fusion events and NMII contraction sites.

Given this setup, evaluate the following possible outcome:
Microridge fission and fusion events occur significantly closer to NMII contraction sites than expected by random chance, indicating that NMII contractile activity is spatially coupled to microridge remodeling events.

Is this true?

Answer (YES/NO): YES